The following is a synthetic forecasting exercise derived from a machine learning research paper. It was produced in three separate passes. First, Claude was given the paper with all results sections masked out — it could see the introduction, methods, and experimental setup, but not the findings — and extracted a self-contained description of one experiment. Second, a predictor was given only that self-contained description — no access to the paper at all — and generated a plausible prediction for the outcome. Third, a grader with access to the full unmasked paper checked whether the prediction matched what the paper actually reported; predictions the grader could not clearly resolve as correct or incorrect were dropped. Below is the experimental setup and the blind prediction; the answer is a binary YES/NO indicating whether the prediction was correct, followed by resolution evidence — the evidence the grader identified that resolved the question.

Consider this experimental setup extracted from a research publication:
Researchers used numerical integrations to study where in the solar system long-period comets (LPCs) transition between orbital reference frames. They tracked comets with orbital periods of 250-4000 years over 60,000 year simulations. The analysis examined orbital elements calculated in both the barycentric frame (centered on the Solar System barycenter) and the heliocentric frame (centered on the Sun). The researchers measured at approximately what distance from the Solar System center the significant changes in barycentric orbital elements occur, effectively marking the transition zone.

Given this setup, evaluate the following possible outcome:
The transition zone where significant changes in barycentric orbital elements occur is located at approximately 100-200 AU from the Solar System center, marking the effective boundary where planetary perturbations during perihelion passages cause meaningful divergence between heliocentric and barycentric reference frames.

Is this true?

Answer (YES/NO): NO